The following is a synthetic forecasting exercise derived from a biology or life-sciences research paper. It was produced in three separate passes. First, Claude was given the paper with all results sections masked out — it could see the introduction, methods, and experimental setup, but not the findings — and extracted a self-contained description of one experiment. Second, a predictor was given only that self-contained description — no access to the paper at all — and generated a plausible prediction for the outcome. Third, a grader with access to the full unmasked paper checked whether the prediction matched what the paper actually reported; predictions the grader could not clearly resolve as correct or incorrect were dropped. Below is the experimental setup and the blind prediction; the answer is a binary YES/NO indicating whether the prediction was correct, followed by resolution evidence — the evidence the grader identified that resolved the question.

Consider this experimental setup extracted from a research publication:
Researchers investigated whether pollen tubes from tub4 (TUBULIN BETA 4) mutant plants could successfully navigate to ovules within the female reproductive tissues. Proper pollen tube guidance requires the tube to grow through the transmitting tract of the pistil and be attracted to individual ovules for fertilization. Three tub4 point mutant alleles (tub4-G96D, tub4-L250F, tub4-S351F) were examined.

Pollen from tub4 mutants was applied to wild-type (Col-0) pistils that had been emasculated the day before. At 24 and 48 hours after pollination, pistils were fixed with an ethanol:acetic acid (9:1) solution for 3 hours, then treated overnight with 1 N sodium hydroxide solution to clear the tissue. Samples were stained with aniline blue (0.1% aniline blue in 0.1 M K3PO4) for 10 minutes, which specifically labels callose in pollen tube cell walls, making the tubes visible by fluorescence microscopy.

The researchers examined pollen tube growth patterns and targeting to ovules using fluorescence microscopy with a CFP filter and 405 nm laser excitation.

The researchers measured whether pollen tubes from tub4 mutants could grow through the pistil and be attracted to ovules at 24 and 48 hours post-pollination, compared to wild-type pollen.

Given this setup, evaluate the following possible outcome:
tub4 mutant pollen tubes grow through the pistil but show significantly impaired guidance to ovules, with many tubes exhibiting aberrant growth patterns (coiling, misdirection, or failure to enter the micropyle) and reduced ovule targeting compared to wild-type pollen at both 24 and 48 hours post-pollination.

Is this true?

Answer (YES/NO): NO